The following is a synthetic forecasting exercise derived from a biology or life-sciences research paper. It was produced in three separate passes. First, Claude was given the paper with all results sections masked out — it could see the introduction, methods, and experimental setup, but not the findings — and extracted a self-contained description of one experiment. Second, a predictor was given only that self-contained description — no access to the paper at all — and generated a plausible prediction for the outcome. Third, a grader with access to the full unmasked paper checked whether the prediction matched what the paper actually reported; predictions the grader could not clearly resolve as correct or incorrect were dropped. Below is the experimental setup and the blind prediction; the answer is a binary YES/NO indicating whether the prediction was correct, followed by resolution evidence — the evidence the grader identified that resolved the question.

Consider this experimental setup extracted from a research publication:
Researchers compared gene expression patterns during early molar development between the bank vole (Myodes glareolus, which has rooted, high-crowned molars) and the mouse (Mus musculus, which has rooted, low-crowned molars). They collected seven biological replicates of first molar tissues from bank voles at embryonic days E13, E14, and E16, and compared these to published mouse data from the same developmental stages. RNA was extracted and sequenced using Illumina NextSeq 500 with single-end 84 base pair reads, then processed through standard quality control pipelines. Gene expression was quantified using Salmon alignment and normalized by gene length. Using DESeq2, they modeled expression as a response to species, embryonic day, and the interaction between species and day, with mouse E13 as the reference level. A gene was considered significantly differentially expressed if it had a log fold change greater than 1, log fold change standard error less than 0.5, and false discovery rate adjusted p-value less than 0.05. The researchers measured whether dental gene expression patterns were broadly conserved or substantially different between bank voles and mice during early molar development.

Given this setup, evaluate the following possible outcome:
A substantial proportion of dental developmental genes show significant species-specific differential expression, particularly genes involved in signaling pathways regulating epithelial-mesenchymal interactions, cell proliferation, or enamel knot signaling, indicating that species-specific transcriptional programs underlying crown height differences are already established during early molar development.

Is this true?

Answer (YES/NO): NO